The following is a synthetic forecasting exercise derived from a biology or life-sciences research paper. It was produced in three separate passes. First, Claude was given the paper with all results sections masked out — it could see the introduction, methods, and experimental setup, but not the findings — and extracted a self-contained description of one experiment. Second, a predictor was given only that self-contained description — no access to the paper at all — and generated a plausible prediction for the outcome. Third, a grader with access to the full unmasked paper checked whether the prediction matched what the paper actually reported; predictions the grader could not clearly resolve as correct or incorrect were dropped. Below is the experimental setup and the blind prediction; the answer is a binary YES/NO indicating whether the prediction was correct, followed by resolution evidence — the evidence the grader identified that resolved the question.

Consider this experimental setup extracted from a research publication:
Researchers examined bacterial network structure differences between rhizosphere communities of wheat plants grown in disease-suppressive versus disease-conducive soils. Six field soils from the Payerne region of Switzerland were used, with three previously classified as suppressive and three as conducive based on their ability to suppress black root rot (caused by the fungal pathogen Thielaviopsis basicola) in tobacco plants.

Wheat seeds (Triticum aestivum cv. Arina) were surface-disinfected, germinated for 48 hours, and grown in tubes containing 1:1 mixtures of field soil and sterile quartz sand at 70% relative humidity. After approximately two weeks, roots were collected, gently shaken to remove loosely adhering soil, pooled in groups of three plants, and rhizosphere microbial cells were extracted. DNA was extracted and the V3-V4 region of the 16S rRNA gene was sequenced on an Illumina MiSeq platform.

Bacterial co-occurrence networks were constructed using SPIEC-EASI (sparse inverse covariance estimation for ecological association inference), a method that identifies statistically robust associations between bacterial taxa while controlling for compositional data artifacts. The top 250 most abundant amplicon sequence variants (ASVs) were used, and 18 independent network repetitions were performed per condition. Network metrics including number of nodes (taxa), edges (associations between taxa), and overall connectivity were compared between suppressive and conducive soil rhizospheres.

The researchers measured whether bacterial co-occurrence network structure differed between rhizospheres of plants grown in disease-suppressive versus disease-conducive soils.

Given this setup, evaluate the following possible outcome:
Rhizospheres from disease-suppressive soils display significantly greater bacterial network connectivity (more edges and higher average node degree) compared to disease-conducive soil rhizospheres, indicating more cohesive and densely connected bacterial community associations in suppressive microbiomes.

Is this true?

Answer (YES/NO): NO